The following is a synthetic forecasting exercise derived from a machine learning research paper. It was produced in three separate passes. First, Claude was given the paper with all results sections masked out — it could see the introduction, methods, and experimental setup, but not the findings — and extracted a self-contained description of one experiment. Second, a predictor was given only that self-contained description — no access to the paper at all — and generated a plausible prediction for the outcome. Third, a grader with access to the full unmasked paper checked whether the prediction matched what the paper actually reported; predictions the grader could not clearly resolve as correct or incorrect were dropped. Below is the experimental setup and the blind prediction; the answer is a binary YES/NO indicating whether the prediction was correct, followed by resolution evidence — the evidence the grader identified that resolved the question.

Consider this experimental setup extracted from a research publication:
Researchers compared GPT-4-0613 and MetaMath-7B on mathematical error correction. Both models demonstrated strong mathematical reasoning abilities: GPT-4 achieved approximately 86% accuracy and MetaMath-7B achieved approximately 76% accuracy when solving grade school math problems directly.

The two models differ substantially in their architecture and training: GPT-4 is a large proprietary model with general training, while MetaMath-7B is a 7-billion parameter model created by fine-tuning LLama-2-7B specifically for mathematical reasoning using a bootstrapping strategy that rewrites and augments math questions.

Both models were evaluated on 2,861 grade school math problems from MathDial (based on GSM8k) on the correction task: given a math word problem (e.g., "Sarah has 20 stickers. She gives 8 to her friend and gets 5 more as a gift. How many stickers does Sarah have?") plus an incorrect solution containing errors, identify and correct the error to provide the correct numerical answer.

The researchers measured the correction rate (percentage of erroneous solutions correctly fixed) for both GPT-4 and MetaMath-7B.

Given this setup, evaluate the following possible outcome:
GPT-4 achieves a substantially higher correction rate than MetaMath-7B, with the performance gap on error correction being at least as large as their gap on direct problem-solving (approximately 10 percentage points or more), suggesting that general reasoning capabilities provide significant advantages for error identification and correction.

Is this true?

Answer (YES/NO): YES